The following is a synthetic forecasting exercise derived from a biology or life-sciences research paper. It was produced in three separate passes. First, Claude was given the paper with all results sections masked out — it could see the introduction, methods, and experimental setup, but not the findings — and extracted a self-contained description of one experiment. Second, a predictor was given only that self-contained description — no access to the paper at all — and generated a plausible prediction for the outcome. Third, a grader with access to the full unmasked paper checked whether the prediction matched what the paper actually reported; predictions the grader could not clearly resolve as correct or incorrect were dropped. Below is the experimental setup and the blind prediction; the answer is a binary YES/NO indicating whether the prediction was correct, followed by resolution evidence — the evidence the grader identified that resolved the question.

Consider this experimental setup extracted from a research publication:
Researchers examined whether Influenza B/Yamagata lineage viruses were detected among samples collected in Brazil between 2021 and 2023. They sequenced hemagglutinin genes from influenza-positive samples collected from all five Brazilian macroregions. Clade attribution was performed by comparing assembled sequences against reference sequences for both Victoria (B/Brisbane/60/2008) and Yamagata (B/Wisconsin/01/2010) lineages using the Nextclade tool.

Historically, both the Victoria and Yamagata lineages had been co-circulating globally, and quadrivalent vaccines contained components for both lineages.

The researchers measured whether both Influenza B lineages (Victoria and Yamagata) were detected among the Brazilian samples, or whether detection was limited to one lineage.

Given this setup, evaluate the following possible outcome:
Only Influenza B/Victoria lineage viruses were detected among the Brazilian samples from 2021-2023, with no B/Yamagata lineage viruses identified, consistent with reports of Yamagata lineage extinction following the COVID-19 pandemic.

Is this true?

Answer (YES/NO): YES